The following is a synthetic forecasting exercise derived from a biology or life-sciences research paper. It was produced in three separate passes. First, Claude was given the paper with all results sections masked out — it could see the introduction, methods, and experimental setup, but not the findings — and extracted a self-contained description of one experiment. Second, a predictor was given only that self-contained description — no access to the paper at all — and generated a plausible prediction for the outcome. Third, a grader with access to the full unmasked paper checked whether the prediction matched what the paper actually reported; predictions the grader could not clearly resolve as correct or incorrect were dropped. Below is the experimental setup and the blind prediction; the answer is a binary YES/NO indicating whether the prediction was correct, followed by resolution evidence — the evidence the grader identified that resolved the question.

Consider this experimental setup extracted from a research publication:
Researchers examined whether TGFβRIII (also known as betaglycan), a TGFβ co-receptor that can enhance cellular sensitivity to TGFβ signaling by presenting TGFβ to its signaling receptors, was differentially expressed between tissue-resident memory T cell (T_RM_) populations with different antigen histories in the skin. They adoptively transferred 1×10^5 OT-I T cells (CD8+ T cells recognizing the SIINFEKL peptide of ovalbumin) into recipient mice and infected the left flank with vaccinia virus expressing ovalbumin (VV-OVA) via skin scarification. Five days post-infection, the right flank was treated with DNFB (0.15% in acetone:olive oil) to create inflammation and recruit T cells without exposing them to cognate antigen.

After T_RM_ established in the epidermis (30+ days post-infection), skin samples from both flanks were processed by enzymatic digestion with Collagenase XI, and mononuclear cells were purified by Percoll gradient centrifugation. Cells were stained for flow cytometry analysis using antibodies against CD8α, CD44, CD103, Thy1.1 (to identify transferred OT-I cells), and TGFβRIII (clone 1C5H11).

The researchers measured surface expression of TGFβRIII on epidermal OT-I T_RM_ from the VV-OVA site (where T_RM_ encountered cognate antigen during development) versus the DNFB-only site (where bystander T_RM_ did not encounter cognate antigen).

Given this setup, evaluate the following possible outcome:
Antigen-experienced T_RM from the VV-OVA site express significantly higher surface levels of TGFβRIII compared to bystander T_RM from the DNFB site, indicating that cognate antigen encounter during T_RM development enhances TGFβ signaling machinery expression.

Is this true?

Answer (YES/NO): YES